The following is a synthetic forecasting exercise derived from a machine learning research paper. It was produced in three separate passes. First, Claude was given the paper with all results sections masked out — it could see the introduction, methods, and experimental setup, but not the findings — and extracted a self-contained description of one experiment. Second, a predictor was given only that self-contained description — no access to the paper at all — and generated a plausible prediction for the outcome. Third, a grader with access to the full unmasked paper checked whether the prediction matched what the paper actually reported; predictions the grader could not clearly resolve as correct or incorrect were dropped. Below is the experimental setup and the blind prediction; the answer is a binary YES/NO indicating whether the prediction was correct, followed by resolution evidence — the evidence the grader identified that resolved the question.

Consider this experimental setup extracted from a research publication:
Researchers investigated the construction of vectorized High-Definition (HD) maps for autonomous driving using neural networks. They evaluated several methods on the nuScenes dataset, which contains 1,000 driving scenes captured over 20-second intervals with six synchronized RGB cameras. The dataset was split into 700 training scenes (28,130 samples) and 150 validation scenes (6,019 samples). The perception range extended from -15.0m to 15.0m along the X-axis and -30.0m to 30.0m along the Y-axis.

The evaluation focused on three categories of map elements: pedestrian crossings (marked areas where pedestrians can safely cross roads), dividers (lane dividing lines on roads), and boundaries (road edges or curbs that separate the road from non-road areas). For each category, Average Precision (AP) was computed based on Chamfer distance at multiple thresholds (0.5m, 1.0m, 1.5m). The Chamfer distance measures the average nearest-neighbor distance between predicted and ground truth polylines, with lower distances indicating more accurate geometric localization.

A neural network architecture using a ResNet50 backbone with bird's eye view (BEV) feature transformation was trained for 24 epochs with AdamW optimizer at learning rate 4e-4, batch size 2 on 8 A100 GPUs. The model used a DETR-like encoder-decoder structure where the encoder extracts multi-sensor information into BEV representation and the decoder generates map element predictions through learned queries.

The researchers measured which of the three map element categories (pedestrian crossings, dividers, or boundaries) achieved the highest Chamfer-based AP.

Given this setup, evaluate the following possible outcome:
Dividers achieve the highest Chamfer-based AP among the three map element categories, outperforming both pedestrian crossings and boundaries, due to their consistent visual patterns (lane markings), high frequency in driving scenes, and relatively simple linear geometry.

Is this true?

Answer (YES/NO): NO